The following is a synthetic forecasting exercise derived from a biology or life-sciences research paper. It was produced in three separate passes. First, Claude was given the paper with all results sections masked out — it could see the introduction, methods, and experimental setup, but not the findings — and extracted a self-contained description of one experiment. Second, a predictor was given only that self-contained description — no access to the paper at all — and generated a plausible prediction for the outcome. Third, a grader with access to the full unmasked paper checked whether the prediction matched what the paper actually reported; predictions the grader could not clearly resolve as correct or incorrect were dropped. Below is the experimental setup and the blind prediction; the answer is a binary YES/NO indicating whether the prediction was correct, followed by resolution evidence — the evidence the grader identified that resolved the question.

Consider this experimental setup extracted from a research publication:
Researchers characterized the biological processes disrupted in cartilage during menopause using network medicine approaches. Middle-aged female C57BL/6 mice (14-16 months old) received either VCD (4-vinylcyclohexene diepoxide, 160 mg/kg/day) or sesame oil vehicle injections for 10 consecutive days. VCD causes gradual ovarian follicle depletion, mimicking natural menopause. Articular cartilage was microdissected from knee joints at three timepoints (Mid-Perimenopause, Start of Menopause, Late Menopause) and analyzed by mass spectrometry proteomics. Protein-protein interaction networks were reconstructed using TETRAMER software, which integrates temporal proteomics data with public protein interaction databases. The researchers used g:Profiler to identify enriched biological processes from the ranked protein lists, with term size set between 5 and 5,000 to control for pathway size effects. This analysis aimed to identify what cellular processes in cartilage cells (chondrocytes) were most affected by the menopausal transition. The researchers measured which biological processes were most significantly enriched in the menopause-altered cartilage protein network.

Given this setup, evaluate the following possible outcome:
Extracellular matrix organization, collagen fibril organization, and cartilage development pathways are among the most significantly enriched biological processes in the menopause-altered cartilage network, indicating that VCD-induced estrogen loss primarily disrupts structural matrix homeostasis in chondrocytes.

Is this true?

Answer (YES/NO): NO